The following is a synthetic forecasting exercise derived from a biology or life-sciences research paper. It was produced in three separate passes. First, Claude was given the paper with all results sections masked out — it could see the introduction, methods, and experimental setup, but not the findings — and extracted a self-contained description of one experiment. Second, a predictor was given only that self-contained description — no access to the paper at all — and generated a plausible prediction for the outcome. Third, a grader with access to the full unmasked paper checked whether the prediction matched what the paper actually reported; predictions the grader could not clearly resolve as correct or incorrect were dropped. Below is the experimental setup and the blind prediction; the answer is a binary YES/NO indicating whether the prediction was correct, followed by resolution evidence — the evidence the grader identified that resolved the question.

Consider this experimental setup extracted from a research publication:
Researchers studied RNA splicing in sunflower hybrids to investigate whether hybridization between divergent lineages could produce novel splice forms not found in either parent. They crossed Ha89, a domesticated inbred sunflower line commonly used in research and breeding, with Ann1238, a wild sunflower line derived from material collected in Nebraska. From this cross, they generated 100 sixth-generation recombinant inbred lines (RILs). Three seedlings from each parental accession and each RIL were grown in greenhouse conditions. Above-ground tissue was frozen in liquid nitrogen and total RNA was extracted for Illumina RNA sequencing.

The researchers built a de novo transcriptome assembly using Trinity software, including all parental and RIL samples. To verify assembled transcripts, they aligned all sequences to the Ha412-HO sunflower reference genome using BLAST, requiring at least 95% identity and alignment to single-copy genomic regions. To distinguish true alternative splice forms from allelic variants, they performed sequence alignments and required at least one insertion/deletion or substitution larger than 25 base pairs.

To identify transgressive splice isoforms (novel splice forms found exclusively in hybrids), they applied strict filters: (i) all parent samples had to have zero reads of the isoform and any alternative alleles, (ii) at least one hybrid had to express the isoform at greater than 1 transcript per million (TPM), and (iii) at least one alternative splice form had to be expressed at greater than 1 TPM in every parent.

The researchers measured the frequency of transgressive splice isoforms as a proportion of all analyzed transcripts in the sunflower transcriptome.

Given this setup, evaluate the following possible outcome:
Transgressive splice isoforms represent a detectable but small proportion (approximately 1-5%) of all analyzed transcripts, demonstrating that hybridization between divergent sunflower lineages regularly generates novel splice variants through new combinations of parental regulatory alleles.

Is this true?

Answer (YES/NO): NO